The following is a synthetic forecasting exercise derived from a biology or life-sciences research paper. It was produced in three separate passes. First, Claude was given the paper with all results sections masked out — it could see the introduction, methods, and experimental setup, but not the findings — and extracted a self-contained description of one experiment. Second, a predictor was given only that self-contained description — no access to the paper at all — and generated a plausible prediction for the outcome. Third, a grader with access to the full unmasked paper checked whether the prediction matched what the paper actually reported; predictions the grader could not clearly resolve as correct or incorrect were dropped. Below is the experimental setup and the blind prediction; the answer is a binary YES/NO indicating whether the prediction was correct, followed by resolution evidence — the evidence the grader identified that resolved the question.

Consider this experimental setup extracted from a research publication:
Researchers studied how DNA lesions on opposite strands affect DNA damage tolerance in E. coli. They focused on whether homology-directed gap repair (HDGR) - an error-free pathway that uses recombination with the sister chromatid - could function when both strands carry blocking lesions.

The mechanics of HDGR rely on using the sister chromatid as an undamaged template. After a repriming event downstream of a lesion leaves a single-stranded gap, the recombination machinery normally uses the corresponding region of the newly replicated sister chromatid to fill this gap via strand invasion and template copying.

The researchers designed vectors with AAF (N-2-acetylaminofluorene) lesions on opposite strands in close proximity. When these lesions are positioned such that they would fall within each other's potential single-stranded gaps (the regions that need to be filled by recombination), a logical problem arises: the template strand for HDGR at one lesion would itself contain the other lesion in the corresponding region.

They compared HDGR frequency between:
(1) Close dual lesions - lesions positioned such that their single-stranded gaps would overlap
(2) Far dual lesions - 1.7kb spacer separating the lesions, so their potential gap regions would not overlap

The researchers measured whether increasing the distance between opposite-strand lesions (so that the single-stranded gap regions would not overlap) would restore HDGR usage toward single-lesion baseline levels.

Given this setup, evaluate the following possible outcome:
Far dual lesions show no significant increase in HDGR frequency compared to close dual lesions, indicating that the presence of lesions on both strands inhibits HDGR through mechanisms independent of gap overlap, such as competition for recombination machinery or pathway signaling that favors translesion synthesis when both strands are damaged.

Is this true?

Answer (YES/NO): NO